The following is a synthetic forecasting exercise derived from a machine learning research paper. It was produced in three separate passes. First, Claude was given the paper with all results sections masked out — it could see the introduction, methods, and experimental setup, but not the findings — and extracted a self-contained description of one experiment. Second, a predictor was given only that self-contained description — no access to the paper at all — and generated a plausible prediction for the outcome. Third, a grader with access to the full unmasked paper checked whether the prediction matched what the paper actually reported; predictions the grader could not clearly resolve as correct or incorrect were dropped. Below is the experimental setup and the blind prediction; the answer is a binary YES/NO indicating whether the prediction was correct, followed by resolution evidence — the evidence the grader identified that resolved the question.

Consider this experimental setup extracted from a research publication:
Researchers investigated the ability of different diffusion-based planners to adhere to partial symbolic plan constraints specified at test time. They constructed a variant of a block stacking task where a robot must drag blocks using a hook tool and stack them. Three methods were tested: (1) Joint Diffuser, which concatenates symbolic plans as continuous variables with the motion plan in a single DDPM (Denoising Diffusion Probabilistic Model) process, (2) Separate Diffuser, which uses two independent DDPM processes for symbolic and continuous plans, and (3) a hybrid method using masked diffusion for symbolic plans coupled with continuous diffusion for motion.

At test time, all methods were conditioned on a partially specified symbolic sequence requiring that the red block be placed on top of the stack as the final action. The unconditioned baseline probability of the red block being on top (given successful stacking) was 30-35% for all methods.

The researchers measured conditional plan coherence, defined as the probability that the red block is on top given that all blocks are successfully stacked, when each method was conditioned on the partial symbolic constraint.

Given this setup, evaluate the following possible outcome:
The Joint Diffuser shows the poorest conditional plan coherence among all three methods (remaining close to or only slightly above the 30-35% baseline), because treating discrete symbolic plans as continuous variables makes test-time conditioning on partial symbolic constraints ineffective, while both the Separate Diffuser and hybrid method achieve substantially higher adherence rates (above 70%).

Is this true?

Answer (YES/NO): NO